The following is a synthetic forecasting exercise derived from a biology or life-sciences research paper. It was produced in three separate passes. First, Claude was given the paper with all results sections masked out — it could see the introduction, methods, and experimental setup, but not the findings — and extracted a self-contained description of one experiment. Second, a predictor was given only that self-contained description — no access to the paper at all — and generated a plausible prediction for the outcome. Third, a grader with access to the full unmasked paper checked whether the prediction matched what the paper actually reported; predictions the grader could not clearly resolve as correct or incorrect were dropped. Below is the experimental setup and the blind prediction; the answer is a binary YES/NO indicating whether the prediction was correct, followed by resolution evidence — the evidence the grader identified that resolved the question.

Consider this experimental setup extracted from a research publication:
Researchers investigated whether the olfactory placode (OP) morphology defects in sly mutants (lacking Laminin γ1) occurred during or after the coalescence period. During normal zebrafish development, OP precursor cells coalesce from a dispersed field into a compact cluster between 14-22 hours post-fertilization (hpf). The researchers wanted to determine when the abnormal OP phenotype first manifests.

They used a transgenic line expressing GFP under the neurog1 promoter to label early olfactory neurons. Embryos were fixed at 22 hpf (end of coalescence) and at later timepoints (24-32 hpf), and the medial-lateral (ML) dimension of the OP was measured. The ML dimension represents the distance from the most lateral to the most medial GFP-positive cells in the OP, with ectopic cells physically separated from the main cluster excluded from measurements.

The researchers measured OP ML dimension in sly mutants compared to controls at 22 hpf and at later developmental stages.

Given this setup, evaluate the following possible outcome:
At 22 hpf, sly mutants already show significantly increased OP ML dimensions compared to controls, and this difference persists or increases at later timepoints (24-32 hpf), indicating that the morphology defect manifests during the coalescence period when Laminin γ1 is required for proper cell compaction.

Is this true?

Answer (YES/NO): NO